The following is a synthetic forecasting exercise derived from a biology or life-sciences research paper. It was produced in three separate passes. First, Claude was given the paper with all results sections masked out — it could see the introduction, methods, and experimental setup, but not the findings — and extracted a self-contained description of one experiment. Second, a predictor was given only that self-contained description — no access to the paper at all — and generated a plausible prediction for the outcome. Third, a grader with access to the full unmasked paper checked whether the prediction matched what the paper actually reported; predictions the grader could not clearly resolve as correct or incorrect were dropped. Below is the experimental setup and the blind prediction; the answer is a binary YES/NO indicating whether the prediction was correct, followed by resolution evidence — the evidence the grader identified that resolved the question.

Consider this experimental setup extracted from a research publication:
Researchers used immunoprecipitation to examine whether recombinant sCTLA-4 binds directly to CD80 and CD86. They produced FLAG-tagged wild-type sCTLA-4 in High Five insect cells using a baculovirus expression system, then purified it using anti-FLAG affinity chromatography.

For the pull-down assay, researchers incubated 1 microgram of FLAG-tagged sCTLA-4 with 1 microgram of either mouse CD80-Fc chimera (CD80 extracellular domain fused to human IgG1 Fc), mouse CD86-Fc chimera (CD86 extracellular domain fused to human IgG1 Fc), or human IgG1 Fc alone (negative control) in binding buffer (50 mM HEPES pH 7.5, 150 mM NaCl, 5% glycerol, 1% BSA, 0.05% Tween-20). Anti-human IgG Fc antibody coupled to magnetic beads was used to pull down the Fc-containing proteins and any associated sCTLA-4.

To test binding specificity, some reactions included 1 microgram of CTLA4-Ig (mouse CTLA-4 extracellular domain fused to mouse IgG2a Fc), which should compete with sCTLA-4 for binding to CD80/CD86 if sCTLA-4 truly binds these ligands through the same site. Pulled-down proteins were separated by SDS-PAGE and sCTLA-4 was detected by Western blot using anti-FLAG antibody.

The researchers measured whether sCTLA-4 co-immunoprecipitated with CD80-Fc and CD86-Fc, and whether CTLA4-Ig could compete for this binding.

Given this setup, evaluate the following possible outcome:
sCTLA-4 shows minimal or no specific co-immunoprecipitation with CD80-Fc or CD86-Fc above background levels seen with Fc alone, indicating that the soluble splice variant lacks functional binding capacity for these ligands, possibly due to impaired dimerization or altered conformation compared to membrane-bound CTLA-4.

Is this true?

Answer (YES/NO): NO